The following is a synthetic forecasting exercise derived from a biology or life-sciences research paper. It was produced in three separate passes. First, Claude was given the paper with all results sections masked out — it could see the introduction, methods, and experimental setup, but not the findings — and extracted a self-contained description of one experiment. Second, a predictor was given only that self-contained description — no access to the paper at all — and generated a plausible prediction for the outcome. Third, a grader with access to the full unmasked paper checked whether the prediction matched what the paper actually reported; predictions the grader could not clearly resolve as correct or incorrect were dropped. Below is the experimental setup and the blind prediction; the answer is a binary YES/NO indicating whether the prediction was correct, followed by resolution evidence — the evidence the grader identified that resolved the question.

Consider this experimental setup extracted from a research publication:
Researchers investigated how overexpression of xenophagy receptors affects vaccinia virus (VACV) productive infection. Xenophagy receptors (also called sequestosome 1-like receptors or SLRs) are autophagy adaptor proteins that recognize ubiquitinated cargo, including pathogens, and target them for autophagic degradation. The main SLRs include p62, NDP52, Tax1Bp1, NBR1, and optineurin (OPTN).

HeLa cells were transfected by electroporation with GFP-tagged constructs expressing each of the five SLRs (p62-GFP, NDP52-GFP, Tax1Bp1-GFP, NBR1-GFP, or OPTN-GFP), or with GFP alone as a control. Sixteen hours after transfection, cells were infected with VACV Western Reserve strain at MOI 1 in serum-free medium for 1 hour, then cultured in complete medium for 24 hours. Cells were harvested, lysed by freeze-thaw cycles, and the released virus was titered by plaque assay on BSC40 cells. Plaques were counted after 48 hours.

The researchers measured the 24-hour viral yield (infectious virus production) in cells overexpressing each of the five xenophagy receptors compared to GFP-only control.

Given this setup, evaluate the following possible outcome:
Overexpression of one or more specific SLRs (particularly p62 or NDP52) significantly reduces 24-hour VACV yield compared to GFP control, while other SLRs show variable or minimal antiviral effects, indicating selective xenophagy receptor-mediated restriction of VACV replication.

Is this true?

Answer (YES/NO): YES